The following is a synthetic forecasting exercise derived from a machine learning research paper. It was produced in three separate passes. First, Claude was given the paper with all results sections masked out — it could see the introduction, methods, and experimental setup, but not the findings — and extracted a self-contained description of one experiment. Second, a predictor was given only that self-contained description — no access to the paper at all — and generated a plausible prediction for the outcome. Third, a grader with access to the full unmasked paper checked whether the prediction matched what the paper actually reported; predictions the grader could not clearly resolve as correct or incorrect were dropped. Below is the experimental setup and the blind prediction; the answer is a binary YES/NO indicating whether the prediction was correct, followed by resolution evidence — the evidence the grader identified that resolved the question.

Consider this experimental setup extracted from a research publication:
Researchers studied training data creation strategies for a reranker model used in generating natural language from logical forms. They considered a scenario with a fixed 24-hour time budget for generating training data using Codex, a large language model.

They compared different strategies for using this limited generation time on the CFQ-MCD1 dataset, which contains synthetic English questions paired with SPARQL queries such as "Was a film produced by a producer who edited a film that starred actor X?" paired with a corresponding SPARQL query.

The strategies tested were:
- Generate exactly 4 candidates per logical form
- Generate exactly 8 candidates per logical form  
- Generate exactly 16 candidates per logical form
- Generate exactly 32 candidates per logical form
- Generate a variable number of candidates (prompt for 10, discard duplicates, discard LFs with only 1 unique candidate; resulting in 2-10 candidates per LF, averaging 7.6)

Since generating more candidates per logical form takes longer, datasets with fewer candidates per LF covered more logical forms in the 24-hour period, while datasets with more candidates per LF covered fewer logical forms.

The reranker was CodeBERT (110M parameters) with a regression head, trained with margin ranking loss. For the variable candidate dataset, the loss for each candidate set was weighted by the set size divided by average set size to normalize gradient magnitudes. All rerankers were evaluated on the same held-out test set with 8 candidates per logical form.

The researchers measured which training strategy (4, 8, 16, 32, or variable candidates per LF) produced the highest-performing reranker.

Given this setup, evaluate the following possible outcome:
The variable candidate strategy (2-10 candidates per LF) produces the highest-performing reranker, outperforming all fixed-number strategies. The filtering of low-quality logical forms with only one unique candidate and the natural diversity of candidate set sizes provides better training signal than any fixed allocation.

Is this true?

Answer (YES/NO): NO